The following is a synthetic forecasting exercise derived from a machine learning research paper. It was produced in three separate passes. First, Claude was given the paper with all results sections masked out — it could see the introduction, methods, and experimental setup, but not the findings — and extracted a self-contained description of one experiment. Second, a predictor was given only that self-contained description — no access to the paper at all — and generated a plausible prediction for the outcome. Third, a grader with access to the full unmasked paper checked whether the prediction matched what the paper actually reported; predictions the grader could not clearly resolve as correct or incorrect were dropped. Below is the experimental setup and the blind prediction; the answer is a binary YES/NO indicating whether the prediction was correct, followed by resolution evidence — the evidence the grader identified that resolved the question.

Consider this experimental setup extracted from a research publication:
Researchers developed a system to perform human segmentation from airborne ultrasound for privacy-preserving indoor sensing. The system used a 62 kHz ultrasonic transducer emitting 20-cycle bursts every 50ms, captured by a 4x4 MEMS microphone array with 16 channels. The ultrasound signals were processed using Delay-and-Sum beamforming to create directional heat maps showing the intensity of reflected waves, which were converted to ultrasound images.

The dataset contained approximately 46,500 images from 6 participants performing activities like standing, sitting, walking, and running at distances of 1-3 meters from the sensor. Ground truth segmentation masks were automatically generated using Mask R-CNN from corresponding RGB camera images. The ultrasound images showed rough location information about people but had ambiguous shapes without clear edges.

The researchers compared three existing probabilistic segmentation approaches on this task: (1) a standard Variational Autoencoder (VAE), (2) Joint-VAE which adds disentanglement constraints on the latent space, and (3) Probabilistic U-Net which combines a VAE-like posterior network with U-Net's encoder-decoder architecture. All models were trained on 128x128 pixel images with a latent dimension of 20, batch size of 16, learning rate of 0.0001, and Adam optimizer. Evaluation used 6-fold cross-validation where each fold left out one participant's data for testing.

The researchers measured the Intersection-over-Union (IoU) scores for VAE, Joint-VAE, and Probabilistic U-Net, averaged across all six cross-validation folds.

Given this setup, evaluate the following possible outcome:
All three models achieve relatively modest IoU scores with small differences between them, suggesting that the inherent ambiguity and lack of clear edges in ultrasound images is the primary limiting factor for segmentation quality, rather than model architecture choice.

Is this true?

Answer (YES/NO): NO